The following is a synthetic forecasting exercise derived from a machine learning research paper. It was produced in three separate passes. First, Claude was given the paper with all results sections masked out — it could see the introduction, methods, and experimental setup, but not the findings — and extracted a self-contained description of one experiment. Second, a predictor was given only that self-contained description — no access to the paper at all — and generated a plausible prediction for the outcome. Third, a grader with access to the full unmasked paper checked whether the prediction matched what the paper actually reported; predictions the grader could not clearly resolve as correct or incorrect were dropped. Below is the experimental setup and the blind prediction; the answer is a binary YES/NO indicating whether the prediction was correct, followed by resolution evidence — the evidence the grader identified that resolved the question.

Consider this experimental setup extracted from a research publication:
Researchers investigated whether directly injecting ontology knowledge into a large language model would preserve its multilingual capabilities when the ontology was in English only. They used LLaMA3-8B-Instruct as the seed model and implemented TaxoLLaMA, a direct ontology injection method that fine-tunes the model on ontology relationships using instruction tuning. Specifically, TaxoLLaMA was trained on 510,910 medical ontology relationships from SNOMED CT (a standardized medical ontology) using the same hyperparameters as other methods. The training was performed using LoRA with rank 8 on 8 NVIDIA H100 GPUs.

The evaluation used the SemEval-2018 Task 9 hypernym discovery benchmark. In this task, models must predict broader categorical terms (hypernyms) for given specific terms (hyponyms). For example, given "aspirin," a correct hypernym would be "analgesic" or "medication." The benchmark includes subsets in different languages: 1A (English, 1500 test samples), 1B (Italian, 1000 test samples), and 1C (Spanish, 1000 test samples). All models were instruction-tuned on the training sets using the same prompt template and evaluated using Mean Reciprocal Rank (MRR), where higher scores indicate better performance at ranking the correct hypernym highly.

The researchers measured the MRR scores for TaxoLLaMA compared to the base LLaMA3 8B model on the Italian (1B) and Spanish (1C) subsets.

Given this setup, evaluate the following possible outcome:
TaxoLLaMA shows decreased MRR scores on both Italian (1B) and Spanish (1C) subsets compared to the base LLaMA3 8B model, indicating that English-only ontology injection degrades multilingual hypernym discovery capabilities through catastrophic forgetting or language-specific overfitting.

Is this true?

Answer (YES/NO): YES